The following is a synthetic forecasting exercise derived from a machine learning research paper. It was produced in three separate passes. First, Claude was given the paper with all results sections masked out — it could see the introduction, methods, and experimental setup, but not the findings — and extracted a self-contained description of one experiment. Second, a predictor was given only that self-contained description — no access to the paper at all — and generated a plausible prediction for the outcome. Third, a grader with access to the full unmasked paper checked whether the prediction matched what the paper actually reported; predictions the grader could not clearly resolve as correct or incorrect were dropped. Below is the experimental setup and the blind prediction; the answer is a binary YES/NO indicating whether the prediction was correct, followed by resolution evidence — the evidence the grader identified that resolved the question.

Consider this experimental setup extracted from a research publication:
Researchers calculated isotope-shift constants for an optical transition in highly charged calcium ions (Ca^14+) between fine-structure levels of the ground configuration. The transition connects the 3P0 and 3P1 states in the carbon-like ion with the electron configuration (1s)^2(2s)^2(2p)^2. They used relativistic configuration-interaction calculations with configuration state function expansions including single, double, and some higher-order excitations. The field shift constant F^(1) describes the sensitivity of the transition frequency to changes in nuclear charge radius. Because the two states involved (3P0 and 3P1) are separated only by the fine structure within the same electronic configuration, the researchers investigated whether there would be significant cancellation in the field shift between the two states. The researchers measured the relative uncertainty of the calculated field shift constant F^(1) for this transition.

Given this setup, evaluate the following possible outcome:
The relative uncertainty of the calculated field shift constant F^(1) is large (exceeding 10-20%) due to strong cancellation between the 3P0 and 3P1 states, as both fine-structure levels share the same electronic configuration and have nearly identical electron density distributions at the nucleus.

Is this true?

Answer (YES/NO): YES